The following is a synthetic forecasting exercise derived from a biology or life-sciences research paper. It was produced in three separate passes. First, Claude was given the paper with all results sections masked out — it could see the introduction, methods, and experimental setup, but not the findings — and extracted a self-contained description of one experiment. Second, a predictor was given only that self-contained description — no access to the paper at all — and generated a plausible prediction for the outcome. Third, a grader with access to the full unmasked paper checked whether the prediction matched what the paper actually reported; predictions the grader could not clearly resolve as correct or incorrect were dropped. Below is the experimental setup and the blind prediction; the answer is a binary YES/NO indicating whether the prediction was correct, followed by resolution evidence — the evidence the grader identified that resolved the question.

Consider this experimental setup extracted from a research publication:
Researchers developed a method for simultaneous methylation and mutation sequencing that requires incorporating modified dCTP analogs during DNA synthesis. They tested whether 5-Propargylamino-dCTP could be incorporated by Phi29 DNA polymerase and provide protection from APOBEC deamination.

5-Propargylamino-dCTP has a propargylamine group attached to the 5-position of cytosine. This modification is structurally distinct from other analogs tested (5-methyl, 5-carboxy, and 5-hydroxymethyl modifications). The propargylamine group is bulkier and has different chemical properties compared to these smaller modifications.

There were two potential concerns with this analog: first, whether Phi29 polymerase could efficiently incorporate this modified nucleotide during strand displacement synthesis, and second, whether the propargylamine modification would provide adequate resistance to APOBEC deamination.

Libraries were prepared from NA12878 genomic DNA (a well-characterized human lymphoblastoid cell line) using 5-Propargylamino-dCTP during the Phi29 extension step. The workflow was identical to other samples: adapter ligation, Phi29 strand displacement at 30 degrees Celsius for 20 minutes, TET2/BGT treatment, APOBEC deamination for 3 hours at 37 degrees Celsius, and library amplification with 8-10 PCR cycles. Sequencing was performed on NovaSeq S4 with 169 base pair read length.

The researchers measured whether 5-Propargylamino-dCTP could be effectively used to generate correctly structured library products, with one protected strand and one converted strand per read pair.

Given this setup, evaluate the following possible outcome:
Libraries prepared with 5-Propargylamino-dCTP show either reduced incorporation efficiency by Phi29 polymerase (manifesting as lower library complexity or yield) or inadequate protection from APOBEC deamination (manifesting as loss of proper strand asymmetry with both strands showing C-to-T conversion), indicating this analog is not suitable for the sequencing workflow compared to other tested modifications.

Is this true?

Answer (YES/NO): NO